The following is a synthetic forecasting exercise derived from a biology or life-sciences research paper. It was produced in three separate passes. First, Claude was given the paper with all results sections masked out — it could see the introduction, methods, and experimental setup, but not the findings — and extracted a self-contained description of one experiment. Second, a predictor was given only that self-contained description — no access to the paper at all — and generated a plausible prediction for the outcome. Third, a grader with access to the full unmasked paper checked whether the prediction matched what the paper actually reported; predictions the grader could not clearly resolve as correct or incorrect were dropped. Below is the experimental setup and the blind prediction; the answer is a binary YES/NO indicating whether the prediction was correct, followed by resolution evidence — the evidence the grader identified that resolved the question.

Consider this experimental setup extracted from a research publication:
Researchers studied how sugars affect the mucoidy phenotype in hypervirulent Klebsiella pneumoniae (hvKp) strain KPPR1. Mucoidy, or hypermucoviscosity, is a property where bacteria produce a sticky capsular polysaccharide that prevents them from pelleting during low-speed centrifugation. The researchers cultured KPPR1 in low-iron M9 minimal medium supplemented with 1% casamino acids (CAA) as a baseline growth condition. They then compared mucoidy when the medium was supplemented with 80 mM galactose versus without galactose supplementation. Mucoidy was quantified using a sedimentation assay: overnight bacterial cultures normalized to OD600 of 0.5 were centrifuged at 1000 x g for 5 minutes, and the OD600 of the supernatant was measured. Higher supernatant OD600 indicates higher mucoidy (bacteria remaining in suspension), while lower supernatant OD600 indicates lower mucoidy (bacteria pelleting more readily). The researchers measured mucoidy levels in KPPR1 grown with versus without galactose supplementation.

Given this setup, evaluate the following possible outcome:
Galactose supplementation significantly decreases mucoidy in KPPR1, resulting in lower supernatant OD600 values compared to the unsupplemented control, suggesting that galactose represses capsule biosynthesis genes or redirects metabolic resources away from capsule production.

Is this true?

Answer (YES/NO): NO